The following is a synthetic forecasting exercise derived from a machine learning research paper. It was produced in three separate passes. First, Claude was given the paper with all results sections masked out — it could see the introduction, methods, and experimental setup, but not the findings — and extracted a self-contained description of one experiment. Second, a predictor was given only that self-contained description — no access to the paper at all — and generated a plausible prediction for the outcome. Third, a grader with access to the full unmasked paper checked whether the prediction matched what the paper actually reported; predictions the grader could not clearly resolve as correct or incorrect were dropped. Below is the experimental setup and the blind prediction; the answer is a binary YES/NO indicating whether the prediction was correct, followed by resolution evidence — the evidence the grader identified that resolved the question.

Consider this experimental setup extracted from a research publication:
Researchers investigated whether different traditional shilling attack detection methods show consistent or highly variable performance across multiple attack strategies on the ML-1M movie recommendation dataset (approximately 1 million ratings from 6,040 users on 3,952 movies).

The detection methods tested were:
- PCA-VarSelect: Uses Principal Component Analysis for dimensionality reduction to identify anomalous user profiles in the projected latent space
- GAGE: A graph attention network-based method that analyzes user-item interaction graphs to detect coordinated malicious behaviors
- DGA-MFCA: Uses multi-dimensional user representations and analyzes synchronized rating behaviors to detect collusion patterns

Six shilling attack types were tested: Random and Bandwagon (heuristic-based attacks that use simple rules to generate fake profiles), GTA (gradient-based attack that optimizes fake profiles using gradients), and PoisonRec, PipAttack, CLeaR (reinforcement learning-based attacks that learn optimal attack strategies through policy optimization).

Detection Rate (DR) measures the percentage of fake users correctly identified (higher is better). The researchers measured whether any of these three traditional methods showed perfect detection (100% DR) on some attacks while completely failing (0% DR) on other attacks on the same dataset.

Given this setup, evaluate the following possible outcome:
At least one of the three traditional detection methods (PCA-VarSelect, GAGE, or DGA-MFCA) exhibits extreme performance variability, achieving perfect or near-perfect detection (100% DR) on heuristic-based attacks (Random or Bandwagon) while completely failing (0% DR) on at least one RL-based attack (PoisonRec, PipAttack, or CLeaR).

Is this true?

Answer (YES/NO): YES